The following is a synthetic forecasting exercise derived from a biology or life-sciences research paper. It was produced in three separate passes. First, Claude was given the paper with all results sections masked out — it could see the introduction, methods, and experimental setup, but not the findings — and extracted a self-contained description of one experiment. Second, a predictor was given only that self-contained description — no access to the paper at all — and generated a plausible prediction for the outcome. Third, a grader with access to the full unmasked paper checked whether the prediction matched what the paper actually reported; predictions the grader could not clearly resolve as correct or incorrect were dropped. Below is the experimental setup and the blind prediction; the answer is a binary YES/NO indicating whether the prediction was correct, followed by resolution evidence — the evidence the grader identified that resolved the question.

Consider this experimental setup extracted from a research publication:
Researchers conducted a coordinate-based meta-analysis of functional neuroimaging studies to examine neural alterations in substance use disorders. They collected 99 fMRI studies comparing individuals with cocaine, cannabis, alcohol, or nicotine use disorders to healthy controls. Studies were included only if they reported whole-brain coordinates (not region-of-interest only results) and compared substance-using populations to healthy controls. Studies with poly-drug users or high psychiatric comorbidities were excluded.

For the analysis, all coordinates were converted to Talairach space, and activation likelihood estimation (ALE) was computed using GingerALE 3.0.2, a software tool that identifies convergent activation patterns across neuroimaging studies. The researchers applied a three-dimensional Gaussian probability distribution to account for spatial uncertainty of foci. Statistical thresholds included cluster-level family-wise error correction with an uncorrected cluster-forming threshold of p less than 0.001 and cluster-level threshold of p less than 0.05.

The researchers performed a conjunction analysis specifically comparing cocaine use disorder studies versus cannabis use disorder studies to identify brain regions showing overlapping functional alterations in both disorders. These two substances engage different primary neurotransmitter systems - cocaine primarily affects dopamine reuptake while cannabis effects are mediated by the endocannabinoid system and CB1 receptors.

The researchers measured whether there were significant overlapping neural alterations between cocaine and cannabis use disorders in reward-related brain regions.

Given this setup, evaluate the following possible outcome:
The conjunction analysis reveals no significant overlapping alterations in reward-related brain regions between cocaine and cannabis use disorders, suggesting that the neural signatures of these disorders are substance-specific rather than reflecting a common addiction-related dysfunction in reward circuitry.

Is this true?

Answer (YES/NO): NO